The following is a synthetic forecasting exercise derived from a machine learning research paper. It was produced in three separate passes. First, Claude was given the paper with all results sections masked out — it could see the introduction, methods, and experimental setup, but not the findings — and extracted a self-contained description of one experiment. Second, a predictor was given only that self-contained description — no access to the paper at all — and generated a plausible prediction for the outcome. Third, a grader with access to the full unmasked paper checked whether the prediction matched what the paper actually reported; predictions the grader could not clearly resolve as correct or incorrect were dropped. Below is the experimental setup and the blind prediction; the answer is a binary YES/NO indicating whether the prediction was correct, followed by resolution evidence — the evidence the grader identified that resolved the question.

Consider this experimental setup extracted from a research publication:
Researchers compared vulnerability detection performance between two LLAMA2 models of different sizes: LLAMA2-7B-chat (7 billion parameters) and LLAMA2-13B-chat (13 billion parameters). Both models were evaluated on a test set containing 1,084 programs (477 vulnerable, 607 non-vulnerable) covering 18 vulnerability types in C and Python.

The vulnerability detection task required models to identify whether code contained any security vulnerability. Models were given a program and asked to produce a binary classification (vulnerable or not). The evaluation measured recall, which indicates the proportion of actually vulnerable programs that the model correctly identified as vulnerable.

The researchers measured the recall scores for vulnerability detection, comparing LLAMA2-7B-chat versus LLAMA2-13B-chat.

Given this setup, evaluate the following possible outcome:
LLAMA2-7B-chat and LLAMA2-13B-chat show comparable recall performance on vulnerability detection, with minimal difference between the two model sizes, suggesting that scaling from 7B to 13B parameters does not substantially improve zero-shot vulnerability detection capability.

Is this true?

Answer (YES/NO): NO